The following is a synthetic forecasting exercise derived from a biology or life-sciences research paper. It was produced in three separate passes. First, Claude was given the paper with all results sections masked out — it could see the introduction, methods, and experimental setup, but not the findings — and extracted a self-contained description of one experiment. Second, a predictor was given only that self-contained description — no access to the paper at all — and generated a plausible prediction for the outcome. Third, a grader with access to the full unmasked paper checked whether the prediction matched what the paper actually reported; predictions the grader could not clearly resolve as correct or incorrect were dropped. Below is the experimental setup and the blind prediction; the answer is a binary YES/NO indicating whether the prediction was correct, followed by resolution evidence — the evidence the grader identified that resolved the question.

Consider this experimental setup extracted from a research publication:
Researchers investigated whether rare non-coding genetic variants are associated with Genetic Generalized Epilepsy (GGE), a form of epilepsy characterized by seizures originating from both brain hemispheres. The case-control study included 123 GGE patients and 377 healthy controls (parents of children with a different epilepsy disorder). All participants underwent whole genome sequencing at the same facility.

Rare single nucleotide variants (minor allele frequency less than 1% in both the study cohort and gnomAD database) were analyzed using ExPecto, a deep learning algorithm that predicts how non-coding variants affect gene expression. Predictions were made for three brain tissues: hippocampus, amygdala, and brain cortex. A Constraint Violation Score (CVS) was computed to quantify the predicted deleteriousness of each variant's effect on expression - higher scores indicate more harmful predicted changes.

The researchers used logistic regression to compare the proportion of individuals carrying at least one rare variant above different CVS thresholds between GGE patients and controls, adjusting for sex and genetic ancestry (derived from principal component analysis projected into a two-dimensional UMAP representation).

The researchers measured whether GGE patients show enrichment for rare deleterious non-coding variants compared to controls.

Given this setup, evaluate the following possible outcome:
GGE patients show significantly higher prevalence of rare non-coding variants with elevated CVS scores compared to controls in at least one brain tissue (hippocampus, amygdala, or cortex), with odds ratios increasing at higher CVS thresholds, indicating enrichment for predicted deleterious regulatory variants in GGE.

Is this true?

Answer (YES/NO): YES